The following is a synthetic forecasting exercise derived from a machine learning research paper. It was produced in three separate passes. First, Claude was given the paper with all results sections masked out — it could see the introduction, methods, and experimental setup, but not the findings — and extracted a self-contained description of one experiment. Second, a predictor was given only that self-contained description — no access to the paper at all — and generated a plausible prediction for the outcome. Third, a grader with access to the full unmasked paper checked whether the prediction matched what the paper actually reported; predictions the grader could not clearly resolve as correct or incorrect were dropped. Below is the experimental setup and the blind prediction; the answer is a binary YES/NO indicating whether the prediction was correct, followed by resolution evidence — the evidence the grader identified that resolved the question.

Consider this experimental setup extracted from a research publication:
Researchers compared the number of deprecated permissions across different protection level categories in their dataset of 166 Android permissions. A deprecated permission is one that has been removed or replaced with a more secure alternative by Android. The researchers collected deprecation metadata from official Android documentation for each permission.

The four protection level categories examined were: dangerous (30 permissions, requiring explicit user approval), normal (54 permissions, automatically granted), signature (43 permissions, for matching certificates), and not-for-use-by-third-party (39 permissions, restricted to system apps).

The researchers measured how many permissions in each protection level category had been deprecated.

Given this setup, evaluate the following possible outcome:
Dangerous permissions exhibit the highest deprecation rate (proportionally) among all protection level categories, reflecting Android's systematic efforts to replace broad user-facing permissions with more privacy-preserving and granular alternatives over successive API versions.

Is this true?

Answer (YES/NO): NO